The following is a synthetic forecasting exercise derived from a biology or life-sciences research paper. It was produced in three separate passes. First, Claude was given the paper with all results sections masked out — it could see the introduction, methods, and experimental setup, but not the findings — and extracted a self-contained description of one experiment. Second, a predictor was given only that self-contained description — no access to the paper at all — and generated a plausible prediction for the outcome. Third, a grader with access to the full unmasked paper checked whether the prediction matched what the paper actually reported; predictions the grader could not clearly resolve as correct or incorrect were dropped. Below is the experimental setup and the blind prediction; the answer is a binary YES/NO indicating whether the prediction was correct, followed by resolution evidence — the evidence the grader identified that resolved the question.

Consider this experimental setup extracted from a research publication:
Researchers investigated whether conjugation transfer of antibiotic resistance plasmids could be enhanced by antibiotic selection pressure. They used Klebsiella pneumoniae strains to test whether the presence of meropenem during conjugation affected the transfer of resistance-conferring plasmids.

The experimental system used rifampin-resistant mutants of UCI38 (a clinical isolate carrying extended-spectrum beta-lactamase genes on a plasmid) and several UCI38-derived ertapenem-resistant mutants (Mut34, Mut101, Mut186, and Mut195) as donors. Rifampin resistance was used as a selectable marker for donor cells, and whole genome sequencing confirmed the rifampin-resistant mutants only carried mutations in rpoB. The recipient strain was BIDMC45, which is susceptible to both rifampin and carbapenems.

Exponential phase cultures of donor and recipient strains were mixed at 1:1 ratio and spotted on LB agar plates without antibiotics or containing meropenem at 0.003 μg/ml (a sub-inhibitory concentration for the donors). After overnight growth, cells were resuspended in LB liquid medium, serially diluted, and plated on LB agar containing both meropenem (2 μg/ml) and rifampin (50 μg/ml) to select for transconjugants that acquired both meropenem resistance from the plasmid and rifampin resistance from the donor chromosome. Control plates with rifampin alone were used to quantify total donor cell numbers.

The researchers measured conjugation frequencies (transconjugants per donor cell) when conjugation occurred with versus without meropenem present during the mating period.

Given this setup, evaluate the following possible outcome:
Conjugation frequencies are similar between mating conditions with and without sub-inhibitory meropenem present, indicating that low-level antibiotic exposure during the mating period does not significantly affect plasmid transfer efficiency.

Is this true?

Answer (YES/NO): NO